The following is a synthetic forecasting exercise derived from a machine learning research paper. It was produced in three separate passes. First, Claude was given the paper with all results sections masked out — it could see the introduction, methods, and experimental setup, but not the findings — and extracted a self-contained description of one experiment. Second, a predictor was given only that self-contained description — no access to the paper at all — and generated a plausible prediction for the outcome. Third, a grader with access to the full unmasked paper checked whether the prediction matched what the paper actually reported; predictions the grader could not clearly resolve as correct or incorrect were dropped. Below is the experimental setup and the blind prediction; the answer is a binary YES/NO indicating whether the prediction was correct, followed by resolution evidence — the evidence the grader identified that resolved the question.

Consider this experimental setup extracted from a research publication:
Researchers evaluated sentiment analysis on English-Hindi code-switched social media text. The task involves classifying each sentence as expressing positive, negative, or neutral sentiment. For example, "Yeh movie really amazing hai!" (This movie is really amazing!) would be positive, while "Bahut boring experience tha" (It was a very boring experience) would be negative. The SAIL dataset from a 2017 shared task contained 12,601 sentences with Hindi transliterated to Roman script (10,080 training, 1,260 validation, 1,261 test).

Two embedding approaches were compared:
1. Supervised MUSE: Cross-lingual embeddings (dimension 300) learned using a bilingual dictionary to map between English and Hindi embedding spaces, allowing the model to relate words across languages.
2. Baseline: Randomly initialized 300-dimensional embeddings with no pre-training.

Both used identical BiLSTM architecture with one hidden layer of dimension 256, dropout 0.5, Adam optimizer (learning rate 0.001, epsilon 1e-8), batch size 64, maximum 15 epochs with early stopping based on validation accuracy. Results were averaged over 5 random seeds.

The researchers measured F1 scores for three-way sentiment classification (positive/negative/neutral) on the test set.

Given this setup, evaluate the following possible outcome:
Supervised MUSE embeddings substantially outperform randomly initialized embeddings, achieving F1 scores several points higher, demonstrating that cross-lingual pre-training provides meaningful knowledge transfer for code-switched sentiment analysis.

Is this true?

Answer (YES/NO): NO